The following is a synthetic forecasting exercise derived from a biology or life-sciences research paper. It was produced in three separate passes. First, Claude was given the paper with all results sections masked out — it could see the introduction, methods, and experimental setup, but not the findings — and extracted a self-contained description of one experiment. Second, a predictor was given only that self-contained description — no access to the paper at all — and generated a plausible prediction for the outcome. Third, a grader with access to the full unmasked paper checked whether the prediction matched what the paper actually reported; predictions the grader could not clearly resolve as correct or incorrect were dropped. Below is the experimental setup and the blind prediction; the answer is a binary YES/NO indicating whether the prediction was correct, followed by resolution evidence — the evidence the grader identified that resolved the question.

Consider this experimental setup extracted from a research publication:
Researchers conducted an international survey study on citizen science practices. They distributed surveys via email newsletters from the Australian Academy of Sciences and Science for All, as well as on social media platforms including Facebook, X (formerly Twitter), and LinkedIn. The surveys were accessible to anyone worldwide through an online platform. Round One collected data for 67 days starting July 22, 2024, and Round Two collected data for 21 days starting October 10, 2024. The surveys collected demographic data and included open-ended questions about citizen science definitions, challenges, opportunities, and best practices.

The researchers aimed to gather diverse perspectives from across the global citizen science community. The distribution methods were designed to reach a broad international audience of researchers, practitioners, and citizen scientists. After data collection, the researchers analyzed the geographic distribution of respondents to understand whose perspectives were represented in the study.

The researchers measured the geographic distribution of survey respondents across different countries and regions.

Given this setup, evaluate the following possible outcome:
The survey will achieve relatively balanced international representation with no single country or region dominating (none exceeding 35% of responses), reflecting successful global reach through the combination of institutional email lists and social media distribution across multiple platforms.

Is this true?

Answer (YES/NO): NO